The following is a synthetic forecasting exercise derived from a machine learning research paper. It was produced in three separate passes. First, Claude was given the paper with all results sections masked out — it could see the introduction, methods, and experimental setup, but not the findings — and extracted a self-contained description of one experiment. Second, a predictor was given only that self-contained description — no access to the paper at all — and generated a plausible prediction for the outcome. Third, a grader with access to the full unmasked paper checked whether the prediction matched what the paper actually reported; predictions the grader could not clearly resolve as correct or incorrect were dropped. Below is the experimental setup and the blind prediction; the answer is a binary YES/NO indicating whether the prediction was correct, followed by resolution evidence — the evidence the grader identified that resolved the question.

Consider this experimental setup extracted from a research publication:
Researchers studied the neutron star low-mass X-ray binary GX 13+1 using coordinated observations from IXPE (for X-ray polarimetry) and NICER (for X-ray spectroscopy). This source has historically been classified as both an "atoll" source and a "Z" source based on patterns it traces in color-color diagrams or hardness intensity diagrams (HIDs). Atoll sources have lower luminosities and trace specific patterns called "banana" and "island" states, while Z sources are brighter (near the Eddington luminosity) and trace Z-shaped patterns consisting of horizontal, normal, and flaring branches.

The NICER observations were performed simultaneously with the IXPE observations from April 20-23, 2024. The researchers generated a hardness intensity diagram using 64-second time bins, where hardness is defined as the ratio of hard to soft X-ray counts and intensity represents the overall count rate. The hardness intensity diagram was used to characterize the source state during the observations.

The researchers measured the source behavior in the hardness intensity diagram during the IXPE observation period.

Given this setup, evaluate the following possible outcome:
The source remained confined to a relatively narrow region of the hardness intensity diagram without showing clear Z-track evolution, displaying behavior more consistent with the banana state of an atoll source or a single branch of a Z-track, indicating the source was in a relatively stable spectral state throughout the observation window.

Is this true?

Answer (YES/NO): YES